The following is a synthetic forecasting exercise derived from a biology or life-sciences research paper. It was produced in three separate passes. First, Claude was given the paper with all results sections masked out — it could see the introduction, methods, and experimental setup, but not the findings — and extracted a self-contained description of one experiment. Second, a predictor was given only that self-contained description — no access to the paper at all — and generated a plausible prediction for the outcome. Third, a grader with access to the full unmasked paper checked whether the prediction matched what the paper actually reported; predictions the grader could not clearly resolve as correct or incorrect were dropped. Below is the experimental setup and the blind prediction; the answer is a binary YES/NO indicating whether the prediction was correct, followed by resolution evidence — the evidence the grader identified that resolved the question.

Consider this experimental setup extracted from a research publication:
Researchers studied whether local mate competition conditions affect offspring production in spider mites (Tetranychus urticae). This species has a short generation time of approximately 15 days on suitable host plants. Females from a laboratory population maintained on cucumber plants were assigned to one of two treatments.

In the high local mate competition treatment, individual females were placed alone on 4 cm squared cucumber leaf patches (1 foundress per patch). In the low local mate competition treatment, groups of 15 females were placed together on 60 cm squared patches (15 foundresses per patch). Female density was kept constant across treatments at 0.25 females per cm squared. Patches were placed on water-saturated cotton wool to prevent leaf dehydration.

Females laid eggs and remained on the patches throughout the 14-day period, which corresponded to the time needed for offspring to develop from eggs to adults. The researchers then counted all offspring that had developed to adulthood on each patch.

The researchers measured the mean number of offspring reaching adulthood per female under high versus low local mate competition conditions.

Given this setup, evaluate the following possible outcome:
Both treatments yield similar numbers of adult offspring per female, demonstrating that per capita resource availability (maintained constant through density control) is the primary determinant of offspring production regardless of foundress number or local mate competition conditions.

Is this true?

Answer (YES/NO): YES